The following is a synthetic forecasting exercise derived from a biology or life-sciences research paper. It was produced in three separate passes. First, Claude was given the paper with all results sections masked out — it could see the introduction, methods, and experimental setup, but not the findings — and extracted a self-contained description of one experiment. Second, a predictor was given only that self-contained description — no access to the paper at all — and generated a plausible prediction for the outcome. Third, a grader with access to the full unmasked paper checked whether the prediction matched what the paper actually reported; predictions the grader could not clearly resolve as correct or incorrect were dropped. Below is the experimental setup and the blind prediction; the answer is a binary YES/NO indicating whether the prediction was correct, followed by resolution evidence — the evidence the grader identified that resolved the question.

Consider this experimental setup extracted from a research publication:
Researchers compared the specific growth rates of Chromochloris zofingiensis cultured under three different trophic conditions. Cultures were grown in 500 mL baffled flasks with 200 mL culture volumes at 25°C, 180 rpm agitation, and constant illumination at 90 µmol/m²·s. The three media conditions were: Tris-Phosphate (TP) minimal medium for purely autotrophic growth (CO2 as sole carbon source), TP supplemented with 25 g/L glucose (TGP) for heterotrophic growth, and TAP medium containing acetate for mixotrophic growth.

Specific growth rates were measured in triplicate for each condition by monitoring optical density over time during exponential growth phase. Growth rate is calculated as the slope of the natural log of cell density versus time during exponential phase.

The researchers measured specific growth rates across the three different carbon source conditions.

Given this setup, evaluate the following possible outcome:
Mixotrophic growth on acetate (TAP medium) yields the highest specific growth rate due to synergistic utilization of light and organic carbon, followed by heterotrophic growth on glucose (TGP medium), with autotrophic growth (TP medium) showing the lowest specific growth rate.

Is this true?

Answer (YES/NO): NO